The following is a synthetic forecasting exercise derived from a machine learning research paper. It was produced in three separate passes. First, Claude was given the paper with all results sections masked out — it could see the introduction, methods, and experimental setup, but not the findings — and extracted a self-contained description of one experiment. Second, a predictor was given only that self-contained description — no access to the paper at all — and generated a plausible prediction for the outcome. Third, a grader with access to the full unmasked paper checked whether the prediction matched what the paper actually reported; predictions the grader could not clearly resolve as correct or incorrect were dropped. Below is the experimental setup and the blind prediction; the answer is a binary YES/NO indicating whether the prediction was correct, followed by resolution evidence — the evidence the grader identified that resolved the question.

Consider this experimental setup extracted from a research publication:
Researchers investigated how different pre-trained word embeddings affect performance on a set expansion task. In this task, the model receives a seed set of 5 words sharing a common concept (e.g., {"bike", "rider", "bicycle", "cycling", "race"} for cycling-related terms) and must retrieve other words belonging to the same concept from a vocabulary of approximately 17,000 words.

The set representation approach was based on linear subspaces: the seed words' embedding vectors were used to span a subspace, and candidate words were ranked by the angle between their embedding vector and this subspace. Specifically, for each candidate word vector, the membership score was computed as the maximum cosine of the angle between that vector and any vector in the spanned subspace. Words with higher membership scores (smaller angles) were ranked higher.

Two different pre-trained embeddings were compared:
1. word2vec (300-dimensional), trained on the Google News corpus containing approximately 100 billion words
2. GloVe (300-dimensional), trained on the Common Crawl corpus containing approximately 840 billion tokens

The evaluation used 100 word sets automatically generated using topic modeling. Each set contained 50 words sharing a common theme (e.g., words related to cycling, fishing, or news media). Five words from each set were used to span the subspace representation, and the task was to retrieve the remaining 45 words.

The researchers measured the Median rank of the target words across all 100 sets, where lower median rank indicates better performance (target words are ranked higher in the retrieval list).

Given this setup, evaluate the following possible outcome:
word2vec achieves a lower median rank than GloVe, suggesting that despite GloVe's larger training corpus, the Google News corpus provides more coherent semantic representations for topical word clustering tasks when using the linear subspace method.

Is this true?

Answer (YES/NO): NO